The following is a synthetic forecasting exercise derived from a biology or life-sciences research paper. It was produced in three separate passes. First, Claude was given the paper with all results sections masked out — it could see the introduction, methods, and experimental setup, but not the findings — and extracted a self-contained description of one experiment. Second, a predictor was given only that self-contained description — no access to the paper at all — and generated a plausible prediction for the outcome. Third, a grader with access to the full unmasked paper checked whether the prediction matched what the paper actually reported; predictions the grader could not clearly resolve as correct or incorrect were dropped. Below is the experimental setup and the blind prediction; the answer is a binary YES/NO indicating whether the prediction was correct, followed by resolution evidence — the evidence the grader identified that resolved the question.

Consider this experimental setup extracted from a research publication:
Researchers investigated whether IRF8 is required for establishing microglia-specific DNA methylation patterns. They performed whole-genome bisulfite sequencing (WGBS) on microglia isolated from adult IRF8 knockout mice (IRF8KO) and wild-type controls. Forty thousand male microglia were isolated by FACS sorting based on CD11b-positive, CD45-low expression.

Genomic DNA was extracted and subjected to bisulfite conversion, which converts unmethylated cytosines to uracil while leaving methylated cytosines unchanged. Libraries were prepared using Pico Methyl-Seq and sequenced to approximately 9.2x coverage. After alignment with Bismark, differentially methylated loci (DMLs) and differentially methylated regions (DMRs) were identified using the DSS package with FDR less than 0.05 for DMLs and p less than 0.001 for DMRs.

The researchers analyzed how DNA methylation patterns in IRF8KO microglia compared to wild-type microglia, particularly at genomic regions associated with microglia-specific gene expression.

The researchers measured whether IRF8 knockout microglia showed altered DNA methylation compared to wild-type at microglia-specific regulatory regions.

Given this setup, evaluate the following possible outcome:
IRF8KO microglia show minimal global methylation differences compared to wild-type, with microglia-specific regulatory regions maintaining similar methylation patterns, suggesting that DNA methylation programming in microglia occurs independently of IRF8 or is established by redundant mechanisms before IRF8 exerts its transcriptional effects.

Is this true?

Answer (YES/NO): NO